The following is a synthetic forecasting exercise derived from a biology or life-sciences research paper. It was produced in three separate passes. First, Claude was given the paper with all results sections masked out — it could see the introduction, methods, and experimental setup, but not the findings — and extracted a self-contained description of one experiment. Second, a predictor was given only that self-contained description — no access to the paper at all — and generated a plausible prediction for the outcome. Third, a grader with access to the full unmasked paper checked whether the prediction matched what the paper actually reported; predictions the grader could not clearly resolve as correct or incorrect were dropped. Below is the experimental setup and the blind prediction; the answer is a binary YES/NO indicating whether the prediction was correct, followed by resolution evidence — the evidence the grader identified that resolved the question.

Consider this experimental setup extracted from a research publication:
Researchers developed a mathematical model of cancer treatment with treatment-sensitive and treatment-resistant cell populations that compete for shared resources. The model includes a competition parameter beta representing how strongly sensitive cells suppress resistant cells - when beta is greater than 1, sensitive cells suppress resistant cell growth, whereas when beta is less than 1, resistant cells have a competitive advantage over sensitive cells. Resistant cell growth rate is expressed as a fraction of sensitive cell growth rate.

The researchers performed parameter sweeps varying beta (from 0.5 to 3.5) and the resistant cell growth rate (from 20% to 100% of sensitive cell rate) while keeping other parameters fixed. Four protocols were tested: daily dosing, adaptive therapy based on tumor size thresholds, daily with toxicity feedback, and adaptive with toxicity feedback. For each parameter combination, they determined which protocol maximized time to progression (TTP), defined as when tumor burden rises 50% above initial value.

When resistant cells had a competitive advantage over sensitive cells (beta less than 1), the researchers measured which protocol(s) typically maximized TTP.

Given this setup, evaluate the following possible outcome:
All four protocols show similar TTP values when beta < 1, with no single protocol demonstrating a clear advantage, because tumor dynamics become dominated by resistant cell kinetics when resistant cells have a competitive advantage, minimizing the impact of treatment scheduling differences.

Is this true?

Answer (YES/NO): NO